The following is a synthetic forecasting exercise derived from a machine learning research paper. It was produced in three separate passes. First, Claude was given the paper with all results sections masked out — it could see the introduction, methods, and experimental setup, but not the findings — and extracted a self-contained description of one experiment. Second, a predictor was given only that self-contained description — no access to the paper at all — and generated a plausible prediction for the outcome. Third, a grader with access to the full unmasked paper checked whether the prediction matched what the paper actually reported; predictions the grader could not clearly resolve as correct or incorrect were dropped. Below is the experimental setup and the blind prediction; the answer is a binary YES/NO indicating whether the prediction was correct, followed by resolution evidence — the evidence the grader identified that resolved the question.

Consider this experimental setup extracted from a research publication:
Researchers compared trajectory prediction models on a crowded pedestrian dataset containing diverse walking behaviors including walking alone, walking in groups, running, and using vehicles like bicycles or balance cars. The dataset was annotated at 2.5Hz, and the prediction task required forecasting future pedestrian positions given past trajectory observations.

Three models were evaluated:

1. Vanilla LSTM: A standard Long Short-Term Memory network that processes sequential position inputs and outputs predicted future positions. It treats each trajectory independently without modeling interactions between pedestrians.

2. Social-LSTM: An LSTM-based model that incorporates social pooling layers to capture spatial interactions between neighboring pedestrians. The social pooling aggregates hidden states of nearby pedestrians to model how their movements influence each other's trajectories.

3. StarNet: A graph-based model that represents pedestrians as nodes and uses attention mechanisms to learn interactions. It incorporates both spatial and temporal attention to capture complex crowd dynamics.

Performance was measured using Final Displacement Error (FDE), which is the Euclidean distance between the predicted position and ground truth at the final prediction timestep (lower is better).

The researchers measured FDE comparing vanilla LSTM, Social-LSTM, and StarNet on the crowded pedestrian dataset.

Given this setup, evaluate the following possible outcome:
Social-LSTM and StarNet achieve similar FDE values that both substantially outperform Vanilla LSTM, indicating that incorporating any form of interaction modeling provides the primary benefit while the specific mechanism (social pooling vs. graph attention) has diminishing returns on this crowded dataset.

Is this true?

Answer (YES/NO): NO